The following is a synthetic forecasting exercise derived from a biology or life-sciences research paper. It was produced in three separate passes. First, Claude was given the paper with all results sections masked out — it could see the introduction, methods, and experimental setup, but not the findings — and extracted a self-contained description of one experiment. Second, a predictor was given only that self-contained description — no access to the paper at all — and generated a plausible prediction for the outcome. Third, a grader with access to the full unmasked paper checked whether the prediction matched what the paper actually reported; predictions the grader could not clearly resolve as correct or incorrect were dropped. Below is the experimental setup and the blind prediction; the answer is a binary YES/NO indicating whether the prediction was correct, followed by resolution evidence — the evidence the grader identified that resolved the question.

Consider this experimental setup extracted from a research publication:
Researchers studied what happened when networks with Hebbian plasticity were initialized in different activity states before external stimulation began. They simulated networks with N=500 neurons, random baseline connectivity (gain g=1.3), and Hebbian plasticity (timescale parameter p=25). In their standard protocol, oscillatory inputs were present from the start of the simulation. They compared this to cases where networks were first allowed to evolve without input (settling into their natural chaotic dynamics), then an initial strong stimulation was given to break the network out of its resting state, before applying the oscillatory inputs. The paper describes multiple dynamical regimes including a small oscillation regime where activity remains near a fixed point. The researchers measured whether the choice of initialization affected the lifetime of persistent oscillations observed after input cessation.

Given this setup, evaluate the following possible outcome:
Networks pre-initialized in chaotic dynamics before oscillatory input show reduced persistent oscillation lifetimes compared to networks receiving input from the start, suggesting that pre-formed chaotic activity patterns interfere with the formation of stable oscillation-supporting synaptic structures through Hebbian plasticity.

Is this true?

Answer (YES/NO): NO